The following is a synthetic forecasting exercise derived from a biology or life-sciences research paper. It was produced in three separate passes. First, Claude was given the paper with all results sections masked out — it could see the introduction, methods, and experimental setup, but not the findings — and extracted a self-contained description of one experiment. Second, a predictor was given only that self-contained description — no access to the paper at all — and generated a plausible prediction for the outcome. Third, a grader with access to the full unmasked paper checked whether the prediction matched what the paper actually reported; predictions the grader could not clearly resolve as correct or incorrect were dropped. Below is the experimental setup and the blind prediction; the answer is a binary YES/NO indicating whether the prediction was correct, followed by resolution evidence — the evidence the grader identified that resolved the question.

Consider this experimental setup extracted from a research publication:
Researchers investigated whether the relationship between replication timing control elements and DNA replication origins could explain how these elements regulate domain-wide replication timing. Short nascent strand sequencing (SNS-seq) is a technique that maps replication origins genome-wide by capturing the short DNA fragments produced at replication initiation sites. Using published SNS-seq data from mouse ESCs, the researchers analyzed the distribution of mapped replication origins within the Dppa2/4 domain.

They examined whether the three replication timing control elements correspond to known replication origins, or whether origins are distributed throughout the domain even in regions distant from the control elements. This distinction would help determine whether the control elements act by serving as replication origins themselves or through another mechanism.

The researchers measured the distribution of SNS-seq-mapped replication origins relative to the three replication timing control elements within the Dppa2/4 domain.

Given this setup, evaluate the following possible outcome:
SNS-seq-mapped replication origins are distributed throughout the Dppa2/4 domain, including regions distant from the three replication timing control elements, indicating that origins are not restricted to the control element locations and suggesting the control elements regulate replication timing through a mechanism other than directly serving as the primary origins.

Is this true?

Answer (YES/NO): YES